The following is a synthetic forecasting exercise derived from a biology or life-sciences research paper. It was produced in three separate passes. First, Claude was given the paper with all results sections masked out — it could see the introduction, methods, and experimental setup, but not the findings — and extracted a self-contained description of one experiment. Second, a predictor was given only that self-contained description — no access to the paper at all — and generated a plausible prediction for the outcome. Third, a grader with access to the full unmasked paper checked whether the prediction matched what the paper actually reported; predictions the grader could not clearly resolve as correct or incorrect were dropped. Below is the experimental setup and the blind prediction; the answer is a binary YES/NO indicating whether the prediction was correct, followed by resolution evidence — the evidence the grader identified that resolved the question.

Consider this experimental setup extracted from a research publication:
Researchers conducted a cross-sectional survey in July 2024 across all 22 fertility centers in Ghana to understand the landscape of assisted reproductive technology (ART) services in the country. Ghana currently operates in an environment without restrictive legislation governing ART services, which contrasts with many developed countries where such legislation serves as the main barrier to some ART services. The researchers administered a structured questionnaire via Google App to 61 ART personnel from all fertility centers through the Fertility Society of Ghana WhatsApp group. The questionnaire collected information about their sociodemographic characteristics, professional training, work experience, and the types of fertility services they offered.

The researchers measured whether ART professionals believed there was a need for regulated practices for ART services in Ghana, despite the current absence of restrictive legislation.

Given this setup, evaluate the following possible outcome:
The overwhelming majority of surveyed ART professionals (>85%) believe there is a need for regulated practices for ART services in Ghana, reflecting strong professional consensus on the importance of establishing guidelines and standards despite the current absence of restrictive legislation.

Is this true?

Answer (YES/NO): YES